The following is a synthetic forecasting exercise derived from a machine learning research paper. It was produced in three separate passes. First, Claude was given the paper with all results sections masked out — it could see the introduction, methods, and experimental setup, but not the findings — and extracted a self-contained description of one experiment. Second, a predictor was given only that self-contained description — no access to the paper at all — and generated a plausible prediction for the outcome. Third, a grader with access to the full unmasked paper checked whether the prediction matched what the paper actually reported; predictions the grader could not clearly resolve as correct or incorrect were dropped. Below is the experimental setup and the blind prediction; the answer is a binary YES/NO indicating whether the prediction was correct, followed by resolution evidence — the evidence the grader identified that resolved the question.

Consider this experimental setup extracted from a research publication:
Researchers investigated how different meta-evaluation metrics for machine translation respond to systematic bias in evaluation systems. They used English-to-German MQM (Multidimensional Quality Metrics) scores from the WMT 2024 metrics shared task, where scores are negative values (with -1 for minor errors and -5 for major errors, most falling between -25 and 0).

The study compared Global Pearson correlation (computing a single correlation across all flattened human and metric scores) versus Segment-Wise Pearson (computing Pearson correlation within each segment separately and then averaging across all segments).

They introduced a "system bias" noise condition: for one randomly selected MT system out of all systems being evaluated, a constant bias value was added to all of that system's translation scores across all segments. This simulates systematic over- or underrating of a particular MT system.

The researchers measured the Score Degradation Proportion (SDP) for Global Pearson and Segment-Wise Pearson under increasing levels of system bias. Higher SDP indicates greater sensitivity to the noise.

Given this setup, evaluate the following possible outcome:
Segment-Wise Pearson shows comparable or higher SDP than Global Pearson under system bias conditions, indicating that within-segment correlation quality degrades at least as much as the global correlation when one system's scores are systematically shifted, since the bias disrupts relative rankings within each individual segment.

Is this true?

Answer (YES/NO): YES